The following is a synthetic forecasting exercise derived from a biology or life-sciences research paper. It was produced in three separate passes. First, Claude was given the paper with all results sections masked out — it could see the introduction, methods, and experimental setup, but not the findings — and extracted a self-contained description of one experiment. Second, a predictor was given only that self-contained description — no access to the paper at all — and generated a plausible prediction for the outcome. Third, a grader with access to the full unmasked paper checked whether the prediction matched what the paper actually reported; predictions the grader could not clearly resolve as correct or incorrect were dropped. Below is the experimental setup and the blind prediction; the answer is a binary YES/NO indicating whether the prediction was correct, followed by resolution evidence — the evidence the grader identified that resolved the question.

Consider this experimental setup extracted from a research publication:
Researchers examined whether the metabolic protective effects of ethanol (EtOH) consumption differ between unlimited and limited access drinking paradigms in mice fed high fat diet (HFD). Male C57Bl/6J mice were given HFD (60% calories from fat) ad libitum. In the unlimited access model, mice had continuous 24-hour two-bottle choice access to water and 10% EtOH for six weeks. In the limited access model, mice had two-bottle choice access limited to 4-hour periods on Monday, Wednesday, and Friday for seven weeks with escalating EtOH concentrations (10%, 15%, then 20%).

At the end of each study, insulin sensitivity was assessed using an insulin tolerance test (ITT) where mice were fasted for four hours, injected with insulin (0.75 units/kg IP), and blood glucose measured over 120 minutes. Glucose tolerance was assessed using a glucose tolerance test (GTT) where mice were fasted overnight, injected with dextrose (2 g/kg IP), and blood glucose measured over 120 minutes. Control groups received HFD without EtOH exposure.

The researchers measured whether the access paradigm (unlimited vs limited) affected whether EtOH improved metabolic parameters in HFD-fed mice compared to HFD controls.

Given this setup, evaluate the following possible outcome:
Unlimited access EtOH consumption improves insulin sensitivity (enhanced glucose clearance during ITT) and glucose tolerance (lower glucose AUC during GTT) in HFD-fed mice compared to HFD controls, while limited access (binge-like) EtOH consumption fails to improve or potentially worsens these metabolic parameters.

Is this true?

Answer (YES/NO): NO